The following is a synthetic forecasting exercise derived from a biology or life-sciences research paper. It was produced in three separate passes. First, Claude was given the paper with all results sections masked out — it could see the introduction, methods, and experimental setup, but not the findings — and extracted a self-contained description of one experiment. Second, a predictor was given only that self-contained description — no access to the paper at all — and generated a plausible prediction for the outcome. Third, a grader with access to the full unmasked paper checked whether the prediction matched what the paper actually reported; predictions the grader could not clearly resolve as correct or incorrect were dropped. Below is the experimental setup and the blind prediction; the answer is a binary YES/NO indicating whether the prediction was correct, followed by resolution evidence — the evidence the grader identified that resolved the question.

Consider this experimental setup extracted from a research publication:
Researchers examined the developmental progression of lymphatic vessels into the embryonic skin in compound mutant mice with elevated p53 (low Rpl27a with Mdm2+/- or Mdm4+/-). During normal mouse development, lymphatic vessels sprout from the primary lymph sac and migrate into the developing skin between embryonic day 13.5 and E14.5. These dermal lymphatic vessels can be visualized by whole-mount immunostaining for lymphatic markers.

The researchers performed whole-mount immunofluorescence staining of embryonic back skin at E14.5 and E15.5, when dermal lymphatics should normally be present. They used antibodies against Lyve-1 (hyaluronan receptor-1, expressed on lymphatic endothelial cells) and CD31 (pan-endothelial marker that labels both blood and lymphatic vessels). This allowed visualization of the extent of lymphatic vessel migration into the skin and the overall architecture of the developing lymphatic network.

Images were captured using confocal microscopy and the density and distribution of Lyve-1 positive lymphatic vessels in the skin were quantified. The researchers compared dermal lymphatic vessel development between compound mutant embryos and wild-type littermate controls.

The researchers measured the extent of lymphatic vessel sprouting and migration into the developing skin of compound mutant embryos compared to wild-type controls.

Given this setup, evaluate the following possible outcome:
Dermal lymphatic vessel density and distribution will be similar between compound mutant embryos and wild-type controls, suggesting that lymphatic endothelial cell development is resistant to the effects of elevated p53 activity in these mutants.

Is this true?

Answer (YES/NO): NO